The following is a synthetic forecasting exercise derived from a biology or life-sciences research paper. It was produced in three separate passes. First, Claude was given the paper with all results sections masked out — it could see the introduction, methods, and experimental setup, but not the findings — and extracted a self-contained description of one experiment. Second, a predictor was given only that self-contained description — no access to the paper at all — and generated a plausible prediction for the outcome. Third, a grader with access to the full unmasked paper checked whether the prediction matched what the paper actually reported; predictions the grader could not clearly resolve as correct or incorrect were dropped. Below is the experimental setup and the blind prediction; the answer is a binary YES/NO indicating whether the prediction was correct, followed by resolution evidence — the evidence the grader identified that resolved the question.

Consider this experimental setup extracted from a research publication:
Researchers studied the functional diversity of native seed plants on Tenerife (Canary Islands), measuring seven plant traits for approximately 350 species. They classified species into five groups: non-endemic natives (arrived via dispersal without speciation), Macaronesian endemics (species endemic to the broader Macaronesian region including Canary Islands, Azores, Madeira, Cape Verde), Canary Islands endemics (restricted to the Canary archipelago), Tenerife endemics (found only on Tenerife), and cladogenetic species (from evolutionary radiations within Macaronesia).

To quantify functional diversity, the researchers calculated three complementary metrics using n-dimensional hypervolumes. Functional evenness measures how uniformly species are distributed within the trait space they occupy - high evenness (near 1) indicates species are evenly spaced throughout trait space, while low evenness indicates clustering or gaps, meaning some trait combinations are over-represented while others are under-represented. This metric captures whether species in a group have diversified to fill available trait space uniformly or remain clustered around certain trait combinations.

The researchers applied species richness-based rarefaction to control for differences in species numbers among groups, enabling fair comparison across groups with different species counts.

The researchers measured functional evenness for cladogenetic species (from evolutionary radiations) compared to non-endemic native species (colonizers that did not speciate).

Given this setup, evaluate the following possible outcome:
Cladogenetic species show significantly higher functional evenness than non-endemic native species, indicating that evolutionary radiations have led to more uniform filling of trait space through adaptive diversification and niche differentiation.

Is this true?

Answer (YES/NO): NO